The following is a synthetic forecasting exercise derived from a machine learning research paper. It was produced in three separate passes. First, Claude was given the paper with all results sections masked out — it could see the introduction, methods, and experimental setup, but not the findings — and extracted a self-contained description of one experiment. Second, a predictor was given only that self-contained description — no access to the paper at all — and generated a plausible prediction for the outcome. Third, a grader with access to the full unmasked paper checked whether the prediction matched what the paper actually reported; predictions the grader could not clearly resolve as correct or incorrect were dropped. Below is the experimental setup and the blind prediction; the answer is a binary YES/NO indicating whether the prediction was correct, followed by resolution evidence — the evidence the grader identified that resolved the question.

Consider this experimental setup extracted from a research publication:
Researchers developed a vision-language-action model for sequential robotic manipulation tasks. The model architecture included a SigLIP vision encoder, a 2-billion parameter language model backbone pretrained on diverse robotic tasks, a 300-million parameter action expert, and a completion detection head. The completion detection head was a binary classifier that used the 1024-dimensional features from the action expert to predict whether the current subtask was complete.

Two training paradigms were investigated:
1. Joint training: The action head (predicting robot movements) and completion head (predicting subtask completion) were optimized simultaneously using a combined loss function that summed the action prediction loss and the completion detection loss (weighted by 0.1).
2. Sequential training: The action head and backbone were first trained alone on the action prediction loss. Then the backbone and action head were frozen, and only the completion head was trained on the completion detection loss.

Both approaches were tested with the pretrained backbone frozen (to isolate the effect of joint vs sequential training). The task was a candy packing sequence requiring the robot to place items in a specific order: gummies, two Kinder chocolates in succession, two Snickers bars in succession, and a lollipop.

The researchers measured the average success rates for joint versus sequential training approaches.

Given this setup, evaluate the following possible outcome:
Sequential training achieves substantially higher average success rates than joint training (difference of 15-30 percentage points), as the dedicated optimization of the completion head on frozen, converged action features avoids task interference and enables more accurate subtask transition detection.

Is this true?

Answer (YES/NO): NO